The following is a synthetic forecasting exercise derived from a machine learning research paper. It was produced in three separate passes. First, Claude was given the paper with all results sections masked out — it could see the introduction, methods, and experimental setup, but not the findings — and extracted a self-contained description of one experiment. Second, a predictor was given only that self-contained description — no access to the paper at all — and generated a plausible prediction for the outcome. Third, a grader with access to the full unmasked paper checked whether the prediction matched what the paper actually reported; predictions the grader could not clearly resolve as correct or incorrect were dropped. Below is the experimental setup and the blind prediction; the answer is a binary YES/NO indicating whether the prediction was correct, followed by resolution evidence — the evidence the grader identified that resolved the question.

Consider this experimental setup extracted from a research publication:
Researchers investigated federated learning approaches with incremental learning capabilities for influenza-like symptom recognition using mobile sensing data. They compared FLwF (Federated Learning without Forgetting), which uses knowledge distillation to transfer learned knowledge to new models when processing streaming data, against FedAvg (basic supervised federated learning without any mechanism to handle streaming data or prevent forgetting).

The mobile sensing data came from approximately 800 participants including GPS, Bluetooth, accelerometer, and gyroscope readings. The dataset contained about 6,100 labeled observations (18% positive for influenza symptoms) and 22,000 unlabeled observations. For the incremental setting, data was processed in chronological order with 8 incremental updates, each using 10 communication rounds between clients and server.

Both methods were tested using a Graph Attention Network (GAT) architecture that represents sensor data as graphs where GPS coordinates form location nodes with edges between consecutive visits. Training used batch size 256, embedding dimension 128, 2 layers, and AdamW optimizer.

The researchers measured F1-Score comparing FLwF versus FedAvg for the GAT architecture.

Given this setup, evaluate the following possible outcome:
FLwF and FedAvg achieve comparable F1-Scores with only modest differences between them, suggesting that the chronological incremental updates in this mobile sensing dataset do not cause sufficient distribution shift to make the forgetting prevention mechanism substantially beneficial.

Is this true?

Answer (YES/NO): NO